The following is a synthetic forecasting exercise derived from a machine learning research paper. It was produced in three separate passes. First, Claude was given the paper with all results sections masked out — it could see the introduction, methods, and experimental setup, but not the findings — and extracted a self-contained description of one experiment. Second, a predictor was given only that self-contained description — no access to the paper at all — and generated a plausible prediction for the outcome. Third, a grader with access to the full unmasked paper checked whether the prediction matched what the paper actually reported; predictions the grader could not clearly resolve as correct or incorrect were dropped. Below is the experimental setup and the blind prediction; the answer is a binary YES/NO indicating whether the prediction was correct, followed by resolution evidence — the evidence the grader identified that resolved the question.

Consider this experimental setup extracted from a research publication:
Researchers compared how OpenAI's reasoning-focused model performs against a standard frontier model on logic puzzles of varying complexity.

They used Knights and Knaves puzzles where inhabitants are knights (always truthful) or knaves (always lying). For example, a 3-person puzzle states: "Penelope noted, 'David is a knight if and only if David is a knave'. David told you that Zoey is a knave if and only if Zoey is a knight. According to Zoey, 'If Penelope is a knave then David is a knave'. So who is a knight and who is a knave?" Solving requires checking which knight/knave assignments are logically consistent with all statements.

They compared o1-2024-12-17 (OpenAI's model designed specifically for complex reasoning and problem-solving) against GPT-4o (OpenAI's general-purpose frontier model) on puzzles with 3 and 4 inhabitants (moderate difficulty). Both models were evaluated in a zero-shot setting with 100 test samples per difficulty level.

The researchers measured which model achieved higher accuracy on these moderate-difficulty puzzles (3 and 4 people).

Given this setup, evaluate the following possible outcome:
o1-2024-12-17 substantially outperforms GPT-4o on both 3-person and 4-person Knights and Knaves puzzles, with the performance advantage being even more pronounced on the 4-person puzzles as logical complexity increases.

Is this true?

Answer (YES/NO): NO